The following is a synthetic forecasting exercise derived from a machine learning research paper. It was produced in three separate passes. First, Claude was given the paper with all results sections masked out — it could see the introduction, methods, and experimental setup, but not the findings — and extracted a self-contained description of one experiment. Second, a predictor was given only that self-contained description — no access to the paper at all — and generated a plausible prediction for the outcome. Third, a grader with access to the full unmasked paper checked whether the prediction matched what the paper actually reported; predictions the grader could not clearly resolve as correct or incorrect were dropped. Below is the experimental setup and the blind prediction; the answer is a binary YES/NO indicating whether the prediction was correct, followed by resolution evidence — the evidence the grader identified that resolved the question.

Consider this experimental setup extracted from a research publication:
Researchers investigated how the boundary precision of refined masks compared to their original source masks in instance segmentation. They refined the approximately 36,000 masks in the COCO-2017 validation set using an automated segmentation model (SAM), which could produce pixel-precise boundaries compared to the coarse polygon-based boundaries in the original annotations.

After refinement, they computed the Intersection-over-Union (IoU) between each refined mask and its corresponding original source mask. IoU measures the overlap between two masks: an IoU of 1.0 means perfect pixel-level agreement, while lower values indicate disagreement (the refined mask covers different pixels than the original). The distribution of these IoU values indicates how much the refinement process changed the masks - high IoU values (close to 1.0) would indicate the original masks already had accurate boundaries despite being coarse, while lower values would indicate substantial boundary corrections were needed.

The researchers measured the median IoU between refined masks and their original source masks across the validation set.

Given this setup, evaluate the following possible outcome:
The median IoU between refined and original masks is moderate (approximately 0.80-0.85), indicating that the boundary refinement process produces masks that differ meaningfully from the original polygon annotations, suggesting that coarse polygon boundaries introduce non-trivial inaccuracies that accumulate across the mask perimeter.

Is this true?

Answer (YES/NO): NO